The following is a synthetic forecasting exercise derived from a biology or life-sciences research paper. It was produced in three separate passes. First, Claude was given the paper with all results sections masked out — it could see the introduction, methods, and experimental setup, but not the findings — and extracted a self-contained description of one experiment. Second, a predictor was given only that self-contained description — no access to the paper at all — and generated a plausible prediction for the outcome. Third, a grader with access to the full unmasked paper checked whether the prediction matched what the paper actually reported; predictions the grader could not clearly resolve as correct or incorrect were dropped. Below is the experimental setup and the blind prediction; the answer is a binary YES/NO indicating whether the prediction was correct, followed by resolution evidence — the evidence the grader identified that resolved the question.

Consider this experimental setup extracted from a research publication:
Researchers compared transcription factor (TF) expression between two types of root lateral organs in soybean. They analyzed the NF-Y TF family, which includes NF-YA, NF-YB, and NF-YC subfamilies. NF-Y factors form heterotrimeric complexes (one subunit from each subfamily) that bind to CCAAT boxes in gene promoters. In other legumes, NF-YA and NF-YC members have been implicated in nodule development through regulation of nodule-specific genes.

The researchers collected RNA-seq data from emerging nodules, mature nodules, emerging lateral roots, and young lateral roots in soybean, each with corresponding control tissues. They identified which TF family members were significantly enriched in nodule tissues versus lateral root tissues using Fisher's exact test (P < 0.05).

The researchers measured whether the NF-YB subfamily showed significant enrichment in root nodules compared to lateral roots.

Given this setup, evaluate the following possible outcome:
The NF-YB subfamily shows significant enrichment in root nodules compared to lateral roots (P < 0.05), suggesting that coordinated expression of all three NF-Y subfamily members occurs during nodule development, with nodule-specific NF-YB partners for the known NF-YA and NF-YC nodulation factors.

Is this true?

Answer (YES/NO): YES